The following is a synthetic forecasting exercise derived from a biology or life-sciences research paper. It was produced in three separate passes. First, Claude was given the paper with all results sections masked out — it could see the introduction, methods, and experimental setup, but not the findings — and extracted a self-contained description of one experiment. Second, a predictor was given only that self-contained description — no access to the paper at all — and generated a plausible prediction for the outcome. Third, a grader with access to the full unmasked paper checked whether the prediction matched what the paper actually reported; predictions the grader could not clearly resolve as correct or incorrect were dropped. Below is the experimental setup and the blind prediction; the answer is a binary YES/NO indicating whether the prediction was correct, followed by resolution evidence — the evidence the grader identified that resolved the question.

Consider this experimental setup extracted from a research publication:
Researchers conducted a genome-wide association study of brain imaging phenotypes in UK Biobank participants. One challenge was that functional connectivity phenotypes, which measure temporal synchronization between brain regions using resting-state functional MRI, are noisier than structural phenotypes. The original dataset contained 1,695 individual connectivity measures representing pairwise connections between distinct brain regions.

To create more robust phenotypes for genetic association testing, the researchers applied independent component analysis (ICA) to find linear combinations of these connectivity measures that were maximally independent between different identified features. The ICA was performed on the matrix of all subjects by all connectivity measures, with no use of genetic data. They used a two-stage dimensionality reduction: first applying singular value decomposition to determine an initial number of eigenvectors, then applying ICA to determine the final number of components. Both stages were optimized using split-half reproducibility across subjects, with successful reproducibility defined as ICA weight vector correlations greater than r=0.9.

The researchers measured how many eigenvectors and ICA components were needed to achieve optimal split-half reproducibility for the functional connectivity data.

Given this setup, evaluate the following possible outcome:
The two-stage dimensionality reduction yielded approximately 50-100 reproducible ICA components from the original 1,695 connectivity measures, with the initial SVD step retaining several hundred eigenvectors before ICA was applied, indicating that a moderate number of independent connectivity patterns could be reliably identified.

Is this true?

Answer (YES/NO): NO